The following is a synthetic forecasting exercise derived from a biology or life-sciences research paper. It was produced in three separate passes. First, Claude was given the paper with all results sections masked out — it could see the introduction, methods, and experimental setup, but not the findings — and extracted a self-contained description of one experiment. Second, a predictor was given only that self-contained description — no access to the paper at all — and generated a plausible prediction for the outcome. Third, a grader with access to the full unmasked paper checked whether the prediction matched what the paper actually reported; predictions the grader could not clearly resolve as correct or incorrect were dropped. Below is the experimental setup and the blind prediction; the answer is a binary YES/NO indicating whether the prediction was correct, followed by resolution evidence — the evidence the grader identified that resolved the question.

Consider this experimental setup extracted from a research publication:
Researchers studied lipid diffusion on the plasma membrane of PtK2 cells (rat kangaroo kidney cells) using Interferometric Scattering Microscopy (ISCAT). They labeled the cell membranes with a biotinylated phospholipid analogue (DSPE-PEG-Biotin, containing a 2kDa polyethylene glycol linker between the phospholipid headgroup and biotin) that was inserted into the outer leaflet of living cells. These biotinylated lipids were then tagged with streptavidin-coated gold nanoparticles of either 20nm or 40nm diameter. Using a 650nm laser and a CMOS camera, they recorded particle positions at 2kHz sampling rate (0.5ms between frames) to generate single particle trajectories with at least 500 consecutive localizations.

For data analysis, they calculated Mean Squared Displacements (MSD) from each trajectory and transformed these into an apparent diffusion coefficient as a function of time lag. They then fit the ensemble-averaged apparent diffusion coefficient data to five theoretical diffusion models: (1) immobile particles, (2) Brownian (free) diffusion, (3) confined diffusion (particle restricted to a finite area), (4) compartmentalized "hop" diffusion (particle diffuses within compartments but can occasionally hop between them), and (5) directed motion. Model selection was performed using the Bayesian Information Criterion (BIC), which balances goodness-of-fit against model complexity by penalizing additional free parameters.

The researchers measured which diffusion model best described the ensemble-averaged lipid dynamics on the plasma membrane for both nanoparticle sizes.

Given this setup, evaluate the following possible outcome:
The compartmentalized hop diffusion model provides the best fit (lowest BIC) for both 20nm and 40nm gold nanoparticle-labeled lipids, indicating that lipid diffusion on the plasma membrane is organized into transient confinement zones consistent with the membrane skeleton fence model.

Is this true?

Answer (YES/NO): YES